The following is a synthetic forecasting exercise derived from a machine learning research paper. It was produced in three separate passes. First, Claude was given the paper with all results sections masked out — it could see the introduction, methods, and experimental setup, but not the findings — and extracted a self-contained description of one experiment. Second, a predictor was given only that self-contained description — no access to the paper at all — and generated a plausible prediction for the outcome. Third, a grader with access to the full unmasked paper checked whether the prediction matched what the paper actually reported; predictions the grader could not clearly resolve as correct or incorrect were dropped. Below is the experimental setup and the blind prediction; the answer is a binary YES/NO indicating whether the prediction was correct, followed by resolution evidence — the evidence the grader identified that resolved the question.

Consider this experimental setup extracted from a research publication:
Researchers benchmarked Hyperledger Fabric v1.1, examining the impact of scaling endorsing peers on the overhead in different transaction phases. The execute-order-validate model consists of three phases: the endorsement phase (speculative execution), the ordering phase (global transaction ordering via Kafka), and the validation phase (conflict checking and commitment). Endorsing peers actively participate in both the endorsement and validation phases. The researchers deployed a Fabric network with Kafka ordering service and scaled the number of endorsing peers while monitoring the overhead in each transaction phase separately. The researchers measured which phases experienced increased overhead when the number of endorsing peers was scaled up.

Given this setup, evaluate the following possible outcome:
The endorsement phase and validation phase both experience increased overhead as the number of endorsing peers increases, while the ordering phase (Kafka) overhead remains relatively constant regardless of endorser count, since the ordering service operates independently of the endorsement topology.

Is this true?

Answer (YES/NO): NO